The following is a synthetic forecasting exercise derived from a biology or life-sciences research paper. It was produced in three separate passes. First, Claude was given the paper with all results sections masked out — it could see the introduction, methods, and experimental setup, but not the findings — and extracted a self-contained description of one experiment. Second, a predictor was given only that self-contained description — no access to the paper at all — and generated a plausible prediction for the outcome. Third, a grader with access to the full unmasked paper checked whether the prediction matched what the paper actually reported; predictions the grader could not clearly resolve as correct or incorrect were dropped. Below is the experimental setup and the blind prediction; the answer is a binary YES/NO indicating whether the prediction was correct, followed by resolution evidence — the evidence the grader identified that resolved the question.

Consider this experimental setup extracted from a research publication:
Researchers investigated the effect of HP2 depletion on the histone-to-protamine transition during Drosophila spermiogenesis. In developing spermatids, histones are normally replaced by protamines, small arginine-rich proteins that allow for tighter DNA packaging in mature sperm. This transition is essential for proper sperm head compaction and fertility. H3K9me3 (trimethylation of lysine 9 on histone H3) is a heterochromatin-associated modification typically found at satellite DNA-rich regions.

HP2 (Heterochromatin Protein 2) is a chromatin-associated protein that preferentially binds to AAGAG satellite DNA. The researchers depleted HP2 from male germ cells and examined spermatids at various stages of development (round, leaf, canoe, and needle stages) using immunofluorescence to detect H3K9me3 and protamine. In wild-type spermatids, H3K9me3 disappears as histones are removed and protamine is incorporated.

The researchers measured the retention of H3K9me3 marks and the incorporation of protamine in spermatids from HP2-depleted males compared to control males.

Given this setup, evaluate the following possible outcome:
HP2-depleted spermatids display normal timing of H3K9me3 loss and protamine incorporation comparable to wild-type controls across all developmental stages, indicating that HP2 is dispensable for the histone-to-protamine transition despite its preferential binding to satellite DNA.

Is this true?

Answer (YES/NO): NO